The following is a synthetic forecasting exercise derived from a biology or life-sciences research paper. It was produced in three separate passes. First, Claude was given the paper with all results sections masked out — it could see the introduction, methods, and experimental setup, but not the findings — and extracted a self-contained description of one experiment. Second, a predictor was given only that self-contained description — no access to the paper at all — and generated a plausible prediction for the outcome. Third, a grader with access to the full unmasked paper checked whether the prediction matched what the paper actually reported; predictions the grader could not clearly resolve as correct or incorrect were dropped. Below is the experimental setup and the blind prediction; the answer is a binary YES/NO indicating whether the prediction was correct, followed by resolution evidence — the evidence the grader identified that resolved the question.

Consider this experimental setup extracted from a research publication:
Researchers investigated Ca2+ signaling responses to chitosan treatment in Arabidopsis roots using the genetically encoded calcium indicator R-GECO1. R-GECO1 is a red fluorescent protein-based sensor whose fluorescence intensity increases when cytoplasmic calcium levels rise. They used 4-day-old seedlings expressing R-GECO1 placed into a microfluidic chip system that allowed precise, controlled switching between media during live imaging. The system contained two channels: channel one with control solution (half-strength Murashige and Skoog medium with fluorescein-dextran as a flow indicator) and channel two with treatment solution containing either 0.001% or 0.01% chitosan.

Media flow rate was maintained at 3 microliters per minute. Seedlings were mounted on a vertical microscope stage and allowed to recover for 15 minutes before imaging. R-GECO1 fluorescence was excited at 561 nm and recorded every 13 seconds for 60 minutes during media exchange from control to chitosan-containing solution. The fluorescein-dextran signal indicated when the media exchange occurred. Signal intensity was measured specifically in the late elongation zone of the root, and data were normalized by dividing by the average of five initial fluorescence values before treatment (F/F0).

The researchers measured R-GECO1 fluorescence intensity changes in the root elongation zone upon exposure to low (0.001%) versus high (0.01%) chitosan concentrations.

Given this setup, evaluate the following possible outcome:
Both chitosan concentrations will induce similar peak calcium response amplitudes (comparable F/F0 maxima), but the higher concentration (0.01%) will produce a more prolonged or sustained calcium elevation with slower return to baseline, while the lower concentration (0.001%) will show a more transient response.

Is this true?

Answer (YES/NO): NO